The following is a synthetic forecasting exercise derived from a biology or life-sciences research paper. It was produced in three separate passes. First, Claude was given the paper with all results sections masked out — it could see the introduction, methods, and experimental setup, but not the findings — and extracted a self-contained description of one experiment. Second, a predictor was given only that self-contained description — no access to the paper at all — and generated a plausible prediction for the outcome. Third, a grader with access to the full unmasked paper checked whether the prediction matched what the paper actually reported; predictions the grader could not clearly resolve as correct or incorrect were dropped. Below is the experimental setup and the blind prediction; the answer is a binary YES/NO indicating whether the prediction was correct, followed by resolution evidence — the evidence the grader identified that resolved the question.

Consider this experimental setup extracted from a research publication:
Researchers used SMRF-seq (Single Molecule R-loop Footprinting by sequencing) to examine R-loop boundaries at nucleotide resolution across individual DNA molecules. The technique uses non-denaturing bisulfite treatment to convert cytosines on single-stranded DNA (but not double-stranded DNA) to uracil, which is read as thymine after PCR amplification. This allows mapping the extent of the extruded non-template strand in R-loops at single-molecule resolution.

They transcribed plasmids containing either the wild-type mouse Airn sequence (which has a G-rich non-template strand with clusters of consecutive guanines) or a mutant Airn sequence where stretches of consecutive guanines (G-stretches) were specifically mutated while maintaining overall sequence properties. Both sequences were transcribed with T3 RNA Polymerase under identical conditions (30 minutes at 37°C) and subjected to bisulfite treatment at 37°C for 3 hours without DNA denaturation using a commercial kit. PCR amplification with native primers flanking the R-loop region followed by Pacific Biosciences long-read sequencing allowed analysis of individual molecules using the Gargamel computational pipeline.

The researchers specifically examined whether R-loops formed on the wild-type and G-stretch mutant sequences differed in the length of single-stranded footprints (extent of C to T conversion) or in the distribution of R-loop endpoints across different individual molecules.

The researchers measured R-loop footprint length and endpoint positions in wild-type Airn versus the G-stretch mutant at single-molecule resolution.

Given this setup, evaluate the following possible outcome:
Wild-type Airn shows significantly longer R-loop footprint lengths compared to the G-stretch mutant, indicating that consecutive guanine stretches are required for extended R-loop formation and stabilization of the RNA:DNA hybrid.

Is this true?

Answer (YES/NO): NO